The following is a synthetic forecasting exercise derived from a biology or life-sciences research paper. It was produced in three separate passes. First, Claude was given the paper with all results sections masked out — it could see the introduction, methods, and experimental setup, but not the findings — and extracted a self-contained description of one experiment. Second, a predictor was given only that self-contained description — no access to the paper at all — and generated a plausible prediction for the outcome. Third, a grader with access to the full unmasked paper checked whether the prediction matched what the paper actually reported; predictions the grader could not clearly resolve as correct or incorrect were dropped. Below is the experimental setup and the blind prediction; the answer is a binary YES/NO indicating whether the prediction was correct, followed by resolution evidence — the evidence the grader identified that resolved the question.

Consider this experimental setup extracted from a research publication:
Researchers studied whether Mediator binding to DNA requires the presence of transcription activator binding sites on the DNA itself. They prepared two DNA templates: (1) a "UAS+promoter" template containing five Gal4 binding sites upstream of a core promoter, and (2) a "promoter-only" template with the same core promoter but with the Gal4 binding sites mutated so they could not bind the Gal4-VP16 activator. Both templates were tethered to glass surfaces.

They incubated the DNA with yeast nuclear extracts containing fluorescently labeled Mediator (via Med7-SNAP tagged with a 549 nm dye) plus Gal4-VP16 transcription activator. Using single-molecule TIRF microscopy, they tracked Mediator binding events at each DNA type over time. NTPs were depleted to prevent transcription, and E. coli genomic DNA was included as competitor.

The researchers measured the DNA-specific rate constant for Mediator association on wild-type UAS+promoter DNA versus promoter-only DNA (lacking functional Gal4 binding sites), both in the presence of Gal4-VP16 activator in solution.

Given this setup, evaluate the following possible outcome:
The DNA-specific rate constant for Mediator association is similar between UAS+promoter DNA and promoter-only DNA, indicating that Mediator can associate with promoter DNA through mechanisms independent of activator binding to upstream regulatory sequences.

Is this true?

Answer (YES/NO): NO